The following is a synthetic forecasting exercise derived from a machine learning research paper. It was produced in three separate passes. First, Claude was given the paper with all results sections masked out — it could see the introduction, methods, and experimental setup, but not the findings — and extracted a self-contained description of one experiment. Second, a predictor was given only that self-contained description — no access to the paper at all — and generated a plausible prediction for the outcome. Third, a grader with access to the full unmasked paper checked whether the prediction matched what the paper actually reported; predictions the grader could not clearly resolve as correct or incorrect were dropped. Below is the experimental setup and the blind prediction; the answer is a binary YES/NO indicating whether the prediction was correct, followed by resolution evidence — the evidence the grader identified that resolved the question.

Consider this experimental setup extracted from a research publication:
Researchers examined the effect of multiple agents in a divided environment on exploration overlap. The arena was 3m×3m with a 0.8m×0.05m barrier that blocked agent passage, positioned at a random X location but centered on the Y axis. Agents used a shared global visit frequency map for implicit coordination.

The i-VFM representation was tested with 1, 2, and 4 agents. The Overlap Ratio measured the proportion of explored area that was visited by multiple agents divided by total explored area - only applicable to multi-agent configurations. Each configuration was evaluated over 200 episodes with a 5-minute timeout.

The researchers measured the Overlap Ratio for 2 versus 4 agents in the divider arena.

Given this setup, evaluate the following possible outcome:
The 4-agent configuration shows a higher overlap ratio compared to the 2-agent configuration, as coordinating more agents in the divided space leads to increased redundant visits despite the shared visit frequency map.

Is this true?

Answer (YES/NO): YES